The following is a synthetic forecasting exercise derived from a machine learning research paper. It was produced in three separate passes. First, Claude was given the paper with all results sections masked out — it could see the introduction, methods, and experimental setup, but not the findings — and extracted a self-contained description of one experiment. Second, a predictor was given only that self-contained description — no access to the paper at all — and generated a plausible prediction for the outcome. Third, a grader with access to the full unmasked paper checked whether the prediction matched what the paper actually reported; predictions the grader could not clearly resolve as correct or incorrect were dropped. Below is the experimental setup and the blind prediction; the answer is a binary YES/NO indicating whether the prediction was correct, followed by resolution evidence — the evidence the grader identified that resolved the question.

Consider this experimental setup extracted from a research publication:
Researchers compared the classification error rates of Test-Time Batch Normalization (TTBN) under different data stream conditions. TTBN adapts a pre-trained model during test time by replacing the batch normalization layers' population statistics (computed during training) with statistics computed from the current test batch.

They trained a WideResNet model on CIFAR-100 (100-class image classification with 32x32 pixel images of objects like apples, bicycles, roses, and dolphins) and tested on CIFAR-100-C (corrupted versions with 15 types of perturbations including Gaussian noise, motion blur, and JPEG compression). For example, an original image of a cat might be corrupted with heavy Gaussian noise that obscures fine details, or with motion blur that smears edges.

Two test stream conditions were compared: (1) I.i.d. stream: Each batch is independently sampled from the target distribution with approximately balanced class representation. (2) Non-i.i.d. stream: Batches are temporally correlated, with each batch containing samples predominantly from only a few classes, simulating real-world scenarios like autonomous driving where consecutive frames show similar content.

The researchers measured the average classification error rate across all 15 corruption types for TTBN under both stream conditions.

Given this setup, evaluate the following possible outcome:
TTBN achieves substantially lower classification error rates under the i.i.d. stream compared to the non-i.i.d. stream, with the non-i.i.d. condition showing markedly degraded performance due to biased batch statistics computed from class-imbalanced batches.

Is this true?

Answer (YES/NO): YES